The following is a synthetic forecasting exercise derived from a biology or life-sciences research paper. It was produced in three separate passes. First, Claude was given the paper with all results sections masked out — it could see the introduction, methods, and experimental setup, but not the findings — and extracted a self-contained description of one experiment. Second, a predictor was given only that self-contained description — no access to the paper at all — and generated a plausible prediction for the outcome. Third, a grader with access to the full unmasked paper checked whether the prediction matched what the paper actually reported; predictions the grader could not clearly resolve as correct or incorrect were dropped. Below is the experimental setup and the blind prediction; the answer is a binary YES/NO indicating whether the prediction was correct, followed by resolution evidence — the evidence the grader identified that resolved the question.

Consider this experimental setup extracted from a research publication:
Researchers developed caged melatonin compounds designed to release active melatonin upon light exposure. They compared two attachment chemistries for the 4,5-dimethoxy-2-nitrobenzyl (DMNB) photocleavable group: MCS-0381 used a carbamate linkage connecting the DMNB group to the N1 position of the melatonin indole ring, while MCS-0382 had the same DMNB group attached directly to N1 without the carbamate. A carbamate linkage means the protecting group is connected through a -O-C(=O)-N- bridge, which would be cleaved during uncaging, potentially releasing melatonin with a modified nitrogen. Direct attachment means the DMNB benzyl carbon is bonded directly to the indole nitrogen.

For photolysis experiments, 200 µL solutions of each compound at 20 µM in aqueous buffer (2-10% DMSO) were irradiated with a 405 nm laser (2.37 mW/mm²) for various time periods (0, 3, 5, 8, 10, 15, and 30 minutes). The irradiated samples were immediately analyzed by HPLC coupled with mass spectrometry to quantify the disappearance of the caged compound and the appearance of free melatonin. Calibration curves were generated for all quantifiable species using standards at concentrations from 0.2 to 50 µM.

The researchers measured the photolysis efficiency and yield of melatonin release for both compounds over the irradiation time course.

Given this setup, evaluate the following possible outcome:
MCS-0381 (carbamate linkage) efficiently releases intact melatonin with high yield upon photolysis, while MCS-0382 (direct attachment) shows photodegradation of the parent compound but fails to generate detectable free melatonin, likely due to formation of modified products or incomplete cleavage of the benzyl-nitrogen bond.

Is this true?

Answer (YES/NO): NO